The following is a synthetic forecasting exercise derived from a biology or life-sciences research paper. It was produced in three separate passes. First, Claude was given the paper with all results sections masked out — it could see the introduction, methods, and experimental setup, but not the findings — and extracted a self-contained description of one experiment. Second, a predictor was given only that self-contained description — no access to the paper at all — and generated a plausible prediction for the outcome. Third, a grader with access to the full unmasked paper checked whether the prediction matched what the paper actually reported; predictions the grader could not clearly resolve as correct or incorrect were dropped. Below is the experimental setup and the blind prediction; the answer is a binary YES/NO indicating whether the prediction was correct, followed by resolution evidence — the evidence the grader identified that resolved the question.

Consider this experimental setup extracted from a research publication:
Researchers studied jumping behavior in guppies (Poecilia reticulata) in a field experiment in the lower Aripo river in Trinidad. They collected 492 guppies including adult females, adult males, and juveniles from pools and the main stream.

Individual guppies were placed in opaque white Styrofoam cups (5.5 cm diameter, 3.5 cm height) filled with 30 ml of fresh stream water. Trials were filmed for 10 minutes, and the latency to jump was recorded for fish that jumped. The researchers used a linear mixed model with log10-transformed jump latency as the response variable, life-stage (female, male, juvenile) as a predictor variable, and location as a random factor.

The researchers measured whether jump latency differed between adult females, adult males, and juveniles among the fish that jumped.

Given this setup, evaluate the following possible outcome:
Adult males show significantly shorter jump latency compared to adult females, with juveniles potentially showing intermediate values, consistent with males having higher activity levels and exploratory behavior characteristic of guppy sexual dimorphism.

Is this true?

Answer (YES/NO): NO